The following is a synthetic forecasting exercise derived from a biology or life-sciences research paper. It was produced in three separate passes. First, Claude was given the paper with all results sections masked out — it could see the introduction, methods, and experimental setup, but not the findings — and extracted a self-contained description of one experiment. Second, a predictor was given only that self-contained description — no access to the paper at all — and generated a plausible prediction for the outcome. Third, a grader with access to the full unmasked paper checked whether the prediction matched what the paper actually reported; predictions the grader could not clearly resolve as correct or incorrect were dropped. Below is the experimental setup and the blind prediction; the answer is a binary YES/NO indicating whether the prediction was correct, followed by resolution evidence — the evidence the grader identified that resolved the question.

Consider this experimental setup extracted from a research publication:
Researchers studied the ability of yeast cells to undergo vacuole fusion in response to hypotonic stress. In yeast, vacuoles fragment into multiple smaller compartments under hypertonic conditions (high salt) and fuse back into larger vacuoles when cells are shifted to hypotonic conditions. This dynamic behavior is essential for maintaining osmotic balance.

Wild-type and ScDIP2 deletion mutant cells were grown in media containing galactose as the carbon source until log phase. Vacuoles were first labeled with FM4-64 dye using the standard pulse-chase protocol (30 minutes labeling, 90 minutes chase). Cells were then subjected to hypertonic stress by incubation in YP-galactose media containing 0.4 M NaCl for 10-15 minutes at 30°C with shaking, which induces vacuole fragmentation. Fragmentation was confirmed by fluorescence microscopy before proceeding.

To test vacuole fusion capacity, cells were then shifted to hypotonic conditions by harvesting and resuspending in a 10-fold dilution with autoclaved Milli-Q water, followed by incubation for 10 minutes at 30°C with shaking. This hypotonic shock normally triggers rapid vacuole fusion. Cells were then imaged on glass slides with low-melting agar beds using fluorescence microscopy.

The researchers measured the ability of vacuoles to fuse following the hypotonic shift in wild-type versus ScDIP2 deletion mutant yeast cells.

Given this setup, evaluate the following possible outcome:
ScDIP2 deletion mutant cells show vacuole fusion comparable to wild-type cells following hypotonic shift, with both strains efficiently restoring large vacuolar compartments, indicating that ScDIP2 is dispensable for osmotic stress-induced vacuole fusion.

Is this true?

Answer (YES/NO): NO